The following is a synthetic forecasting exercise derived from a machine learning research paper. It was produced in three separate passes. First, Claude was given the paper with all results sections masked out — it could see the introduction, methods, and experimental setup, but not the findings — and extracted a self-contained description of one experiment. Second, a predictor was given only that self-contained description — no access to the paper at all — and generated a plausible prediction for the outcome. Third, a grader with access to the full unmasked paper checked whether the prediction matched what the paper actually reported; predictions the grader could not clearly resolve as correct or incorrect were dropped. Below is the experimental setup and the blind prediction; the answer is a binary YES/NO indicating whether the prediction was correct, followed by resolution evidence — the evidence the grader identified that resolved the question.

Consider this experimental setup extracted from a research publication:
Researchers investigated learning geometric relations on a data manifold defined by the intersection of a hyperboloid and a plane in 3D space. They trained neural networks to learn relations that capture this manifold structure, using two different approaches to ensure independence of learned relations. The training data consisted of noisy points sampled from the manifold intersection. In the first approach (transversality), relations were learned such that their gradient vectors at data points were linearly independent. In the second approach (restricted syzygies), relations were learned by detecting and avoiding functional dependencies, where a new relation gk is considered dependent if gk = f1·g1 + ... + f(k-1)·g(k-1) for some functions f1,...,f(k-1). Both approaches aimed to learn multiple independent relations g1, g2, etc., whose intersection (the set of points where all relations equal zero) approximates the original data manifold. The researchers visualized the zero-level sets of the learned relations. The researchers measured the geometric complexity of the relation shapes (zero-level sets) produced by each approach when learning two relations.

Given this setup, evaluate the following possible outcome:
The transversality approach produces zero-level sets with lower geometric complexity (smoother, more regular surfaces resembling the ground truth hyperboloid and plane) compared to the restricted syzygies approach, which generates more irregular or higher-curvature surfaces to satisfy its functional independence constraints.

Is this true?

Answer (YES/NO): NO